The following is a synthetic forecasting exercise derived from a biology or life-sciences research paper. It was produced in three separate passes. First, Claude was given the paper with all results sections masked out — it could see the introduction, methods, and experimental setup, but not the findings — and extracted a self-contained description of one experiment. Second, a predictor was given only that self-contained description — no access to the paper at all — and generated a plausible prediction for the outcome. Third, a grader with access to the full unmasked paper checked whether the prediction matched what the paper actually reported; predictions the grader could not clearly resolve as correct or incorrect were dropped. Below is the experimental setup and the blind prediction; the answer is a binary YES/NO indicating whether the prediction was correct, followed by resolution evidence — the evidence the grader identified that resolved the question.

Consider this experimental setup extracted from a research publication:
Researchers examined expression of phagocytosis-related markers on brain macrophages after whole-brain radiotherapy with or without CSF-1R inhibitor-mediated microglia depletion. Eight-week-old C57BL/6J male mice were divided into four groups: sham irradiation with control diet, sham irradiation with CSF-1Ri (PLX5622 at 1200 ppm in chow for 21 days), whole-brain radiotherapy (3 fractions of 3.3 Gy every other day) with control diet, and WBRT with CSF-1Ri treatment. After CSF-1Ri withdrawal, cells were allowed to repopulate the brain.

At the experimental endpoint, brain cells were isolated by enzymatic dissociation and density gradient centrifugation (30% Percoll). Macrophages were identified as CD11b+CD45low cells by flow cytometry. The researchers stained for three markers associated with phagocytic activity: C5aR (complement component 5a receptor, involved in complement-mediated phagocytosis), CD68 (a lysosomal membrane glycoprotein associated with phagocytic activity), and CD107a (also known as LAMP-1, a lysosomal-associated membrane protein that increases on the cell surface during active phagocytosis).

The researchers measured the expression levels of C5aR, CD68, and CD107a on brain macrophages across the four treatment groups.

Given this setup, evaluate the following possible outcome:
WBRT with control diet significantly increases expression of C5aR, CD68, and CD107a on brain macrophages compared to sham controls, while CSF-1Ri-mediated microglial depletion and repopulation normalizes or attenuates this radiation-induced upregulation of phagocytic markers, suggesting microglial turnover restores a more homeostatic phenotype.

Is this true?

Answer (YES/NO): YES